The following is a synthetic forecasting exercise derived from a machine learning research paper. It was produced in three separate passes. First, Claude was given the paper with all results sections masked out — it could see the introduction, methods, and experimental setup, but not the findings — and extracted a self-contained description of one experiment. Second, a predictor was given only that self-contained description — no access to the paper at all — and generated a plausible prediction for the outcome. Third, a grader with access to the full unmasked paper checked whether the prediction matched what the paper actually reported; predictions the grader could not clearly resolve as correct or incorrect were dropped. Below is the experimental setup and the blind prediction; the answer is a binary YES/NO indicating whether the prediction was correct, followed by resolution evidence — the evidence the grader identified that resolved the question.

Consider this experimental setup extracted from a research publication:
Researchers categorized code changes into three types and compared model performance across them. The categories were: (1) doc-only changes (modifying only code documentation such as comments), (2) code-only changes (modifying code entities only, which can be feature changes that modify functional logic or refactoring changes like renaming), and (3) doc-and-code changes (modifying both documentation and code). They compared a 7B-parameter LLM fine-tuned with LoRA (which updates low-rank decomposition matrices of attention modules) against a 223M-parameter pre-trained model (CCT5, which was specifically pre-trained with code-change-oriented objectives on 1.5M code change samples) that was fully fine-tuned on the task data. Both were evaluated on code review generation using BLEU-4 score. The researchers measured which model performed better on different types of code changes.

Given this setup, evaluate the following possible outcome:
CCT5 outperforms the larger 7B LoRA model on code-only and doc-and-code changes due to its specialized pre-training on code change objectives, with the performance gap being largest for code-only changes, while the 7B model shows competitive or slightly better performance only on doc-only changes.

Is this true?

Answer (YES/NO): NO